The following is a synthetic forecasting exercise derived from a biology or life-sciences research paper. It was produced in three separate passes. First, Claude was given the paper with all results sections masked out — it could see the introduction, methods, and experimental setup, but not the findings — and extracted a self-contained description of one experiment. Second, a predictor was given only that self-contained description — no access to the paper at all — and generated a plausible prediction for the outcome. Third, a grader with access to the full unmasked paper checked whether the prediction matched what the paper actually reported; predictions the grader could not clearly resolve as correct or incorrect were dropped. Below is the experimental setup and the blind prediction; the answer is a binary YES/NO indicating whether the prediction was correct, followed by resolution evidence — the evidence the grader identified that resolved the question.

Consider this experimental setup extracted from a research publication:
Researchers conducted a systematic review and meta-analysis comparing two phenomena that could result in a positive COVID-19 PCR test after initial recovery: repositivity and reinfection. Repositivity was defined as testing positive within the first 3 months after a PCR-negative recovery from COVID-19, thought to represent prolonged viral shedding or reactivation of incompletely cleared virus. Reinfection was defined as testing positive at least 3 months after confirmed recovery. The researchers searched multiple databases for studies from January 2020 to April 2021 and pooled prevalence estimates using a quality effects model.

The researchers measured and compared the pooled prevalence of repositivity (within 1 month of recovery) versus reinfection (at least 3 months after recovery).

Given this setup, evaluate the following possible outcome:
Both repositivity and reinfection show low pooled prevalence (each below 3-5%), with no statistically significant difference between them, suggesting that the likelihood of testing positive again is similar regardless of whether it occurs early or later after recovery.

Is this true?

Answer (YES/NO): NO